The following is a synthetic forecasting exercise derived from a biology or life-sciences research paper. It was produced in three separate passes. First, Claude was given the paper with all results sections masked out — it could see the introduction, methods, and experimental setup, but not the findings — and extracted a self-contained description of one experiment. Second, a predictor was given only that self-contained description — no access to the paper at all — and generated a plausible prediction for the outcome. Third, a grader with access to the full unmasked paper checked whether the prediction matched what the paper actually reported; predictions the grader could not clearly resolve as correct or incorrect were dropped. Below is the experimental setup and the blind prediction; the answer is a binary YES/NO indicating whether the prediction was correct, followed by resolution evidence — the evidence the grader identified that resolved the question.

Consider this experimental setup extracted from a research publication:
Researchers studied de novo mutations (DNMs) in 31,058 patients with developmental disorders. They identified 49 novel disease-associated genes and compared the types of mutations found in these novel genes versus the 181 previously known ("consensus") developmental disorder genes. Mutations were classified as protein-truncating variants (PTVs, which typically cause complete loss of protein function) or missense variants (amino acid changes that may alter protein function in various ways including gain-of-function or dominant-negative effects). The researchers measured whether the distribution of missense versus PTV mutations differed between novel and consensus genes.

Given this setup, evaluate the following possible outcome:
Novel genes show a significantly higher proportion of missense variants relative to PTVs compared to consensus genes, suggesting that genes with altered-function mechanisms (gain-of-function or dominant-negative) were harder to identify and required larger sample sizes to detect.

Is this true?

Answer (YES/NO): YES